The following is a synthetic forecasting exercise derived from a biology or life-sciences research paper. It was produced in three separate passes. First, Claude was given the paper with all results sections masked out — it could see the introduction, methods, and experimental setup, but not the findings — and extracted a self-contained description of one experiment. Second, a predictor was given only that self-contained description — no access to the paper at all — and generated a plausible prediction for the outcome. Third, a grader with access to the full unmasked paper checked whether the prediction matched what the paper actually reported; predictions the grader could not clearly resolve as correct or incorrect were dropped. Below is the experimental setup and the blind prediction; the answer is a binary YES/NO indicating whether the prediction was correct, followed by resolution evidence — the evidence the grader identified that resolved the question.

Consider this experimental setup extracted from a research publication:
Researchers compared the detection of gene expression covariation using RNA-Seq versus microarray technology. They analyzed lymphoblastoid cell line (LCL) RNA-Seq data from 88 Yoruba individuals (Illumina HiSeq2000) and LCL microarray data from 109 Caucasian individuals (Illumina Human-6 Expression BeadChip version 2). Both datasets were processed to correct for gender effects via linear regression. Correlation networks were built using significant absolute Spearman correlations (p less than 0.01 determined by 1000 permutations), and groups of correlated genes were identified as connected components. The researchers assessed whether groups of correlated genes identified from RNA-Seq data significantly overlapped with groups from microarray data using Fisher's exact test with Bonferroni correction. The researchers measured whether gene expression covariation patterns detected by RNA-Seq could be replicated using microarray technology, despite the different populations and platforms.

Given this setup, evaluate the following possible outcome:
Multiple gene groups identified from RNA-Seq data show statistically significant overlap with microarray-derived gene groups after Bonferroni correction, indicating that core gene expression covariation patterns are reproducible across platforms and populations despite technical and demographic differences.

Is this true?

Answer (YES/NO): YES